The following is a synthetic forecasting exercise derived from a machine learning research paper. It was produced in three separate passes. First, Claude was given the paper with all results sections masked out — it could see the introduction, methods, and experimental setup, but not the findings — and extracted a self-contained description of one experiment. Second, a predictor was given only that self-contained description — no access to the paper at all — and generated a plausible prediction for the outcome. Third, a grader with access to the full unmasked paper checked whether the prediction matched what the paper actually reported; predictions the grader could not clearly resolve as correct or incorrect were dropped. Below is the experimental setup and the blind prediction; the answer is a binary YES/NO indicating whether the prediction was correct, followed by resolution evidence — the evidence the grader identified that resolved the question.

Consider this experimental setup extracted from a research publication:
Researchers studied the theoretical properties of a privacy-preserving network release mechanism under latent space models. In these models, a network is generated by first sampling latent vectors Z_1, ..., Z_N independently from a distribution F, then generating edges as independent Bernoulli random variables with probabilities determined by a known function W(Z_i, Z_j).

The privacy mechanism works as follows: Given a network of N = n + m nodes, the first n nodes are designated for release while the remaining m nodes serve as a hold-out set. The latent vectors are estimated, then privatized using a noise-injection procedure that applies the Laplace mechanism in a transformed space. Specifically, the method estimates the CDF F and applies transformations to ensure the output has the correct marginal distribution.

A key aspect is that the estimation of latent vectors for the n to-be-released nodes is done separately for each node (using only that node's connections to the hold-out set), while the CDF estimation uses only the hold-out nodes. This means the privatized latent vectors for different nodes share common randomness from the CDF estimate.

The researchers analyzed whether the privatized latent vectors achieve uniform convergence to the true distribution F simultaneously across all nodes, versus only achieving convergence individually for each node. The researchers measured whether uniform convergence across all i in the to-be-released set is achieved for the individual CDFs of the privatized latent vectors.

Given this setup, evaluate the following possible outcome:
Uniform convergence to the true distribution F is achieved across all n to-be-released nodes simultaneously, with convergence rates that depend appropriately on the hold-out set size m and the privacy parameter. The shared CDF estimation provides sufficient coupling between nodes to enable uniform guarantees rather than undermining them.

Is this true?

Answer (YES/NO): NO